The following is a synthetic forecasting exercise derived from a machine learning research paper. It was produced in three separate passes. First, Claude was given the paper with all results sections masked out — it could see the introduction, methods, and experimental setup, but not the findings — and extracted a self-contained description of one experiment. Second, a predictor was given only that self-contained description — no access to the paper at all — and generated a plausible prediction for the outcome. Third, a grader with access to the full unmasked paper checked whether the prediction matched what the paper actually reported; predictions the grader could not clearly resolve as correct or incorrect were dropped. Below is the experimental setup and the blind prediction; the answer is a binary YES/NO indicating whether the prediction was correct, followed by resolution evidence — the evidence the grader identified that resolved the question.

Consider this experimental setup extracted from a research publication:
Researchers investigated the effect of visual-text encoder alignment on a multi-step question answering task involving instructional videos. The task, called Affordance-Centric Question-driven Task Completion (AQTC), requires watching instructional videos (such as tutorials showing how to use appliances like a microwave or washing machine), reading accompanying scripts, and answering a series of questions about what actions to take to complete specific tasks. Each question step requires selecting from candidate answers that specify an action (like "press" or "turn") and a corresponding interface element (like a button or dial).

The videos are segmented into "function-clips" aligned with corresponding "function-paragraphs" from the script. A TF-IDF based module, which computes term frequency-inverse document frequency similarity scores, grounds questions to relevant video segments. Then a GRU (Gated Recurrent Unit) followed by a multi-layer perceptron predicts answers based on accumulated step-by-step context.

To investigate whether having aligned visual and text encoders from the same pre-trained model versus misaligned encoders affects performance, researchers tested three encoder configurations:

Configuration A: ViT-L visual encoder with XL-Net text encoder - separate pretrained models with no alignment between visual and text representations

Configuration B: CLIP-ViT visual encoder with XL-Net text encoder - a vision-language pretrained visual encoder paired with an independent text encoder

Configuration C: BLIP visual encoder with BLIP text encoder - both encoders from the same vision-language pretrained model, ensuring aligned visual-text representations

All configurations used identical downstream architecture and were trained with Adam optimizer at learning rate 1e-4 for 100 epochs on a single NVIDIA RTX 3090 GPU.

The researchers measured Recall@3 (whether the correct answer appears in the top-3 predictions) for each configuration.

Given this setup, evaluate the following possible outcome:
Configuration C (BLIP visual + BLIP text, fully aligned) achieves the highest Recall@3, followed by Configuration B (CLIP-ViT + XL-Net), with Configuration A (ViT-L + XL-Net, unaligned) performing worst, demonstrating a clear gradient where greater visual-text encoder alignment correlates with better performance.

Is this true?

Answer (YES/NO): NO